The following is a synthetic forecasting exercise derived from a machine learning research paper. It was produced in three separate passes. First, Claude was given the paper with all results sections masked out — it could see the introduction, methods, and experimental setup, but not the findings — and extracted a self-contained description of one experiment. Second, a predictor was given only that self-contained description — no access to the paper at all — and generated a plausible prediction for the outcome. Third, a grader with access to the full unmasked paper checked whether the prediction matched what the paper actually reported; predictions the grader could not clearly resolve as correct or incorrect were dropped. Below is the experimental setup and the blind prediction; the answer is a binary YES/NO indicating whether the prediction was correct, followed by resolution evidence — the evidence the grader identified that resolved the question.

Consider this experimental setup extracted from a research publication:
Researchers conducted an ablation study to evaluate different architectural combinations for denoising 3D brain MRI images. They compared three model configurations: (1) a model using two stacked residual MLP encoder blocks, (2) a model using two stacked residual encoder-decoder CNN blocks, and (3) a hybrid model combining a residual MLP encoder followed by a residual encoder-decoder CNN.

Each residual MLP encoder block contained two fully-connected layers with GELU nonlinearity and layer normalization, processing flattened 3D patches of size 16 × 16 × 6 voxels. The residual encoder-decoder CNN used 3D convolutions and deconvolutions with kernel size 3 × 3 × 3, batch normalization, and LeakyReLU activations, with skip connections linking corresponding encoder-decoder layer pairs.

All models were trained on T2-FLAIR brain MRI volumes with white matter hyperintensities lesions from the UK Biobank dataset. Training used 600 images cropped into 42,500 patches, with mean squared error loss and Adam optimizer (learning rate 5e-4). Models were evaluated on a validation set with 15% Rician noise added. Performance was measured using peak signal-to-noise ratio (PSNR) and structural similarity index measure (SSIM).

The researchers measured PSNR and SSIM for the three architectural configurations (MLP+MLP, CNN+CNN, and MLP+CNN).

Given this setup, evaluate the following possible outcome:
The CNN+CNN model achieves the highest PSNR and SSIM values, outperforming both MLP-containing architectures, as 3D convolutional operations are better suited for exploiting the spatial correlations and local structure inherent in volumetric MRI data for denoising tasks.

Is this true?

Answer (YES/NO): NO